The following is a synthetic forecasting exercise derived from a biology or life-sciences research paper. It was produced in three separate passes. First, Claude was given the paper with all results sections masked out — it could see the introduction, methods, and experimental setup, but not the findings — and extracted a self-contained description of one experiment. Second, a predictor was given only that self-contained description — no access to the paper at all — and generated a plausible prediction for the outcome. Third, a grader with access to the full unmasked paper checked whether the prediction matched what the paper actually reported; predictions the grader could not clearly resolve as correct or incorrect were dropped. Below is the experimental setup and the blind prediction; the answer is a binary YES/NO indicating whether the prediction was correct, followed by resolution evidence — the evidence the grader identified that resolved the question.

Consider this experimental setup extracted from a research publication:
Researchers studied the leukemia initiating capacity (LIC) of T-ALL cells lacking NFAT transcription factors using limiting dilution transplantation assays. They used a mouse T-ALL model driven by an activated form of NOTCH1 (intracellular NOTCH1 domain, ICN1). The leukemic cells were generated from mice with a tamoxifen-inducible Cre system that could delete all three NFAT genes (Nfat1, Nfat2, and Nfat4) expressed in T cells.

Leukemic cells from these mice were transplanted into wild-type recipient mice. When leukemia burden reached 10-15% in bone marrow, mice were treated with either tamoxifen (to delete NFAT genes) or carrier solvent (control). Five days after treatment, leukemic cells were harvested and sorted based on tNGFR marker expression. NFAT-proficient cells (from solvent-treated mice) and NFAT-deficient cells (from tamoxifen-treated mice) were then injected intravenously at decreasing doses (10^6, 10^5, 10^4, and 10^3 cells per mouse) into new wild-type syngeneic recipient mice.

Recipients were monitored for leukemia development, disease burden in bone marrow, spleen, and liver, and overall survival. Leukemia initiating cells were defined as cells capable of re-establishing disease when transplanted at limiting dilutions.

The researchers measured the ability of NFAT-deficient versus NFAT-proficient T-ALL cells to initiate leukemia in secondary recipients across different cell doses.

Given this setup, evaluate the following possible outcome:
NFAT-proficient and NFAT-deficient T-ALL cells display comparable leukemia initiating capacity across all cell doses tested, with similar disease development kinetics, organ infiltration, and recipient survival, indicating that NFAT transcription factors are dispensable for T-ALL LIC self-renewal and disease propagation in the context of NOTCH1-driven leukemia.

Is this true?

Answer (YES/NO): NO